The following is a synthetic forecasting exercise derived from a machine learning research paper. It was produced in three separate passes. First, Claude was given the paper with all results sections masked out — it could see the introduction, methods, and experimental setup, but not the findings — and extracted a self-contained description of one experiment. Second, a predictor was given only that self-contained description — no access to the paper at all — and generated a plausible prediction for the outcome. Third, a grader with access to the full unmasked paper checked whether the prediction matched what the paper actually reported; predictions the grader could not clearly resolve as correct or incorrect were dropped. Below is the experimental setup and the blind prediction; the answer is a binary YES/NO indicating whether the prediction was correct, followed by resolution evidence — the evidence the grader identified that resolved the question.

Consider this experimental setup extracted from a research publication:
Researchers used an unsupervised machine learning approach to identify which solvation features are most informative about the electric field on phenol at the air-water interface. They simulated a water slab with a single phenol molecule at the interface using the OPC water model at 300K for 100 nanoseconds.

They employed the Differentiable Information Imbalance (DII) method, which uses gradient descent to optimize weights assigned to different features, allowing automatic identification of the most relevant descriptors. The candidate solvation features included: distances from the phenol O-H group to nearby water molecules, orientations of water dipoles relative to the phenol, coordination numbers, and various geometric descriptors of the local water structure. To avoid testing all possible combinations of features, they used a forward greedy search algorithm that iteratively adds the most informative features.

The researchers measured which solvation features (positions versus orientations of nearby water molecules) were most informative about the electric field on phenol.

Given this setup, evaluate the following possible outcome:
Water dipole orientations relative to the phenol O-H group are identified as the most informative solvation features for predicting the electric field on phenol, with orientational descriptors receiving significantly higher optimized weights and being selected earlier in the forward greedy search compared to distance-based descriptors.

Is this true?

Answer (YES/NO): NO